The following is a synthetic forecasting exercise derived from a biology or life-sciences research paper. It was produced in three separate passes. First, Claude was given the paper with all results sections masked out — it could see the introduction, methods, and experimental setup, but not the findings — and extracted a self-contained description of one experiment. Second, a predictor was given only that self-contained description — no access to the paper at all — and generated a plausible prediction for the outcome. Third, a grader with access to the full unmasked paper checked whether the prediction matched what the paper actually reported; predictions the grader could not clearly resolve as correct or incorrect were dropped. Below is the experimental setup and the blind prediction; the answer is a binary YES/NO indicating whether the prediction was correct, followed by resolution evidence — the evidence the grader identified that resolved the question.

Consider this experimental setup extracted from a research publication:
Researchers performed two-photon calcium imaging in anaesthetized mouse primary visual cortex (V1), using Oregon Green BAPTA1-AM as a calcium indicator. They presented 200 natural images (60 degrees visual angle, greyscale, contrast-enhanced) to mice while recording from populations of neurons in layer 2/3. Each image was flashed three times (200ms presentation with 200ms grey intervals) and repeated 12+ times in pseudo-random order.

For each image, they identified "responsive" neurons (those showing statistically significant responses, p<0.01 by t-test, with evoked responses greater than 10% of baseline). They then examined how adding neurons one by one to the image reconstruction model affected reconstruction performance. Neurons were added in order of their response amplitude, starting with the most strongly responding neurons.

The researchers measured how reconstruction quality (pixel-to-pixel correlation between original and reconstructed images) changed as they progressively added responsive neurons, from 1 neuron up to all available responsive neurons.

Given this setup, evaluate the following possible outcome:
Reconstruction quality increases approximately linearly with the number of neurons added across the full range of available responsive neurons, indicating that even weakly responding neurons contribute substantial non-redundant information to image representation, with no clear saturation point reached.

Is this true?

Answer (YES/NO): NO